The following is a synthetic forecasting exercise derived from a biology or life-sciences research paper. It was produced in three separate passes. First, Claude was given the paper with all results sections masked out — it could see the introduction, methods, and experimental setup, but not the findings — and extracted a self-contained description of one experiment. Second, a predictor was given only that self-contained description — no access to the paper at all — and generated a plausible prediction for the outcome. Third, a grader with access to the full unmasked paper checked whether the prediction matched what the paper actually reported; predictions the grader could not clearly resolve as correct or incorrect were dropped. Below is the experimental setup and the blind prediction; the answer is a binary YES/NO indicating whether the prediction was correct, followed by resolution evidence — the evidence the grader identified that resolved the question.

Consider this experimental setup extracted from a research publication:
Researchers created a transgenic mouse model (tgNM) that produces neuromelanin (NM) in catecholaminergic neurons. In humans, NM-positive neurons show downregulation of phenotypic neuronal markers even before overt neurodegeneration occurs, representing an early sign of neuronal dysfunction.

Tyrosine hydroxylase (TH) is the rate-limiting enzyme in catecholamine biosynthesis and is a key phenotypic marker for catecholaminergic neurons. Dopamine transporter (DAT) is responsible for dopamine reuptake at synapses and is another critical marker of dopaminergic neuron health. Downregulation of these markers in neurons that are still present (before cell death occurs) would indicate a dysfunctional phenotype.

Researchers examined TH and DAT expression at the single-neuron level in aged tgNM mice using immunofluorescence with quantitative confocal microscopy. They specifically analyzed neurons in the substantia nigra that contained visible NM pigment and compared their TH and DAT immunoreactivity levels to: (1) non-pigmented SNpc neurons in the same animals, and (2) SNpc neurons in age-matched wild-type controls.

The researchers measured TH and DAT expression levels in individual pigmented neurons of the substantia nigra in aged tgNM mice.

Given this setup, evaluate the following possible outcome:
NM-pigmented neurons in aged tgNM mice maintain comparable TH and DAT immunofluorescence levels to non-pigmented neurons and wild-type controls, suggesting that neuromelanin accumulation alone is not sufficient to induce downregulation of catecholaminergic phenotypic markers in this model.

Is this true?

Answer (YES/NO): NO